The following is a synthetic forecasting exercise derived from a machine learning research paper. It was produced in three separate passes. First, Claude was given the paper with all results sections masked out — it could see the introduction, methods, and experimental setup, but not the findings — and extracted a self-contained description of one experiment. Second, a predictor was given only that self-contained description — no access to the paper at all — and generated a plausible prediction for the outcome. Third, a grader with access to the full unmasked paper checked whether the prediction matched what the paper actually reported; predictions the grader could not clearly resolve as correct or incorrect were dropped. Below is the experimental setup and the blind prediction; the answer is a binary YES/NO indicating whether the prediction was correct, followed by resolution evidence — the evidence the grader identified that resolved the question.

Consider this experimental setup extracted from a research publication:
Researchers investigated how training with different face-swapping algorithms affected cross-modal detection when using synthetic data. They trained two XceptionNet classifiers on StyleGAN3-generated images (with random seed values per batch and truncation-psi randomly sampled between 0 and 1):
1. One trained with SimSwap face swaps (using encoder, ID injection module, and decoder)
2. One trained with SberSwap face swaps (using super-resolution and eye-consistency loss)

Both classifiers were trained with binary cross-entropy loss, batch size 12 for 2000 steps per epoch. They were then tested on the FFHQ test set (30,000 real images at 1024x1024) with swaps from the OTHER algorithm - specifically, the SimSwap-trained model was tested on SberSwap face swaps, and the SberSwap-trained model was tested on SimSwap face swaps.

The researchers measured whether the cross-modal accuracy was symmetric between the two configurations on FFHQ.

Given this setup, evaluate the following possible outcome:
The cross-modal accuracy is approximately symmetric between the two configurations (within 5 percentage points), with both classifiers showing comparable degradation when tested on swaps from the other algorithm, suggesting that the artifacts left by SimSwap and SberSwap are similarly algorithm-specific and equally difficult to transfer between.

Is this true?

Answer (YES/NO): NO